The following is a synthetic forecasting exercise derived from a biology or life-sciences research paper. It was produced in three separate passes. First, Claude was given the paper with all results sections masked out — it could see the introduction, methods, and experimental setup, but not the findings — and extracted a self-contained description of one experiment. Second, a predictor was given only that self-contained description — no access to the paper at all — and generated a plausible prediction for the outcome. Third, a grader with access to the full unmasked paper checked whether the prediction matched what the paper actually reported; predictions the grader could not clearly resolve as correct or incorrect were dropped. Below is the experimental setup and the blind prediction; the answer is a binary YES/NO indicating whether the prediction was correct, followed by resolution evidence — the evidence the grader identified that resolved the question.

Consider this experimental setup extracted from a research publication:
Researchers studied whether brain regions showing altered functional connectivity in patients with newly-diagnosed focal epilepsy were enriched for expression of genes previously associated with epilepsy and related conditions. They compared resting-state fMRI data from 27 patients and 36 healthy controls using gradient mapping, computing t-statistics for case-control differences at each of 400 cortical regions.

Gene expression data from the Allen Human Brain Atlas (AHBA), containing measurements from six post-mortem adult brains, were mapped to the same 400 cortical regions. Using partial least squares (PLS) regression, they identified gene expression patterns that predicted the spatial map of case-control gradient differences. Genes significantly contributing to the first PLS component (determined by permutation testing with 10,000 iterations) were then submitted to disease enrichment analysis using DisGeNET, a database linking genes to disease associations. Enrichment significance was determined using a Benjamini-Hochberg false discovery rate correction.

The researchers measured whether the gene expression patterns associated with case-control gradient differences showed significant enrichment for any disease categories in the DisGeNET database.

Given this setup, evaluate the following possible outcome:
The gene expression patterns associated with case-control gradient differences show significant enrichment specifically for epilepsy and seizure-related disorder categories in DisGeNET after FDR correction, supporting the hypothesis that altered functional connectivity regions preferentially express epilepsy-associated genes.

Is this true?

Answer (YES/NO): YES